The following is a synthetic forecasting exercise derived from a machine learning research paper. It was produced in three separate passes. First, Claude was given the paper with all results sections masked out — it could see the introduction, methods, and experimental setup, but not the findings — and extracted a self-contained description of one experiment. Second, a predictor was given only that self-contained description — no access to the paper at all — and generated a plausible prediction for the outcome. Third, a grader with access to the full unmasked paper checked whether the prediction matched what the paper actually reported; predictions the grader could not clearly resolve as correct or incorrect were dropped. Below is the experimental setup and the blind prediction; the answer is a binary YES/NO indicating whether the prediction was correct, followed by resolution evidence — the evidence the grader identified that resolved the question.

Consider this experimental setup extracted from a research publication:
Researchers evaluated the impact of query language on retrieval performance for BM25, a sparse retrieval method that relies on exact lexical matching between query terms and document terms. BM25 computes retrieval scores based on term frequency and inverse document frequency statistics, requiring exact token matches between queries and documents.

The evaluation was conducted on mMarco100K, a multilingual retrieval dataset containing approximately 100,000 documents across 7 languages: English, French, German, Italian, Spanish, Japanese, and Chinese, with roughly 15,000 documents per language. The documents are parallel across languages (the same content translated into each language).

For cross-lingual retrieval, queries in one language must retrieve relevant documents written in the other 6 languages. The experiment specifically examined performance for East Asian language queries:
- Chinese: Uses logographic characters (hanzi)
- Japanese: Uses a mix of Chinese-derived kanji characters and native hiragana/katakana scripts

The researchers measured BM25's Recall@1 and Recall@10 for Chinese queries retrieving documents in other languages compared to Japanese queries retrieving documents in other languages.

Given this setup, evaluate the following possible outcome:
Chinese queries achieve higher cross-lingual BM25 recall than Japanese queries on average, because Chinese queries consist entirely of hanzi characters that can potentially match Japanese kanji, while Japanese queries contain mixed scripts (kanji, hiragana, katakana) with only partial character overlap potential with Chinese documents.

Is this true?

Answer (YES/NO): YES